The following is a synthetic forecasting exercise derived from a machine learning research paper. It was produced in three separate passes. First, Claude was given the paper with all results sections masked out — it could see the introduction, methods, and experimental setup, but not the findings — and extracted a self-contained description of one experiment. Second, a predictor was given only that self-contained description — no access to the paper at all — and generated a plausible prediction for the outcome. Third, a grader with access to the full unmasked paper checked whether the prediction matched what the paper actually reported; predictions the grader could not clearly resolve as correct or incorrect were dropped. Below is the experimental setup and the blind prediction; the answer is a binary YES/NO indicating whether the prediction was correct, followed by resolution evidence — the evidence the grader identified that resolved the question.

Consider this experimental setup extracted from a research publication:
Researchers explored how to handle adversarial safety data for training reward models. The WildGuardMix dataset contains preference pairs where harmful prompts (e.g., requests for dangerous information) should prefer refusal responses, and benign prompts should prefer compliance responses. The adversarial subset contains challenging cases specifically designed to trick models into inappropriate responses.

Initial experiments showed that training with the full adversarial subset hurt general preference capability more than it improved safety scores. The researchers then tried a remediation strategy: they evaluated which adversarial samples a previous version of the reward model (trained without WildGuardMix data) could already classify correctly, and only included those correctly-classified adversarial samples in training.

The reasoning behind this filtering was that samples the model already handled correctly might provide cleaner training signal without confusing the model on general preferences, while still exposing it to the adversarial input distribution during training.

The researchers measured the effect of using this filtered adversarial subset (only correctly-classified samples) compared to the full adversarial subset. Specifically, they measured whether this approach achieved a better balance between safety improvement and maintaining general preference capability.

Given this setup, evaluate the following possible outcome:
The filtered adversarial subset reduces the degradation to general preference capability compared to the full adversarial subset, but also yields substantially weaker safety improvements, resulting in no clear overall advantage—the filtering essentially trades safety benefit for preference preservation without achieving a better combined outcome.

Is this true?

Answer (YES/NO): NO